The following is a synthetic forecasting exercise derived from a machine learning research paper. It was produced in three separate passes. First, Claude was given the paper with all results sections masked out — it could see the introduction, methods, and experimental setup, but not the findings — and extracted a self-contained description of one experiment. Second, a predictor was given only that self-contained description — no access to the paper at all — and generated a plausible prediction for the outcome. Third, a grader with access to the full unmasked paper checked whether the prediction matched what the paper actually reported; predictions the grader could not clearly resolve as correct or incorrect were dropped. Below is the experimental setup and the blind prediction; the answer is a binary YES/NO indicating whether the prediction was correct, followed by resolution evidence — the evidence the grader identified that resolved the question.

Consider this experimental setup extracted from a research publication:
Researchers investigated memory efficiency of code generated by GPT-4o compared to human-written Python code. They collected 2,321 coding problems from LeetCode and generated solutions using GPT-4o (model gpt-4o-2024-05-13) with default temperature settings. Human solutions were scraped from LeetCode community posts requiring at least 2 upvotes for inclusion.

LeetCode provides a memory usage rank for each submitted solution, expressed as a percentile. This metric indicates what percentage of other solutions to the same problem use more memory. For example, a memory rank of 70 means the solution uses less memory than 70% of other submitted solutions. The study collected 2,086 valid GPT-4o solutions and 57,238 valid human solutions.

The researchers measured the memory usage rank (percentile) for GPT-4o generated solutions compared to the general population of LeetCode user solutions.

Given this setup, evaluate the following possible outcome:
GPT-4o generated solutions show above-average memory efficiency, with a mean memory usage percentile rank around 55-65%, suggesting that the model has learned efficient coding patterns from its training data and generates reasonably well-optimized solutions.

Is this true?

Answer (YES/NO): NO